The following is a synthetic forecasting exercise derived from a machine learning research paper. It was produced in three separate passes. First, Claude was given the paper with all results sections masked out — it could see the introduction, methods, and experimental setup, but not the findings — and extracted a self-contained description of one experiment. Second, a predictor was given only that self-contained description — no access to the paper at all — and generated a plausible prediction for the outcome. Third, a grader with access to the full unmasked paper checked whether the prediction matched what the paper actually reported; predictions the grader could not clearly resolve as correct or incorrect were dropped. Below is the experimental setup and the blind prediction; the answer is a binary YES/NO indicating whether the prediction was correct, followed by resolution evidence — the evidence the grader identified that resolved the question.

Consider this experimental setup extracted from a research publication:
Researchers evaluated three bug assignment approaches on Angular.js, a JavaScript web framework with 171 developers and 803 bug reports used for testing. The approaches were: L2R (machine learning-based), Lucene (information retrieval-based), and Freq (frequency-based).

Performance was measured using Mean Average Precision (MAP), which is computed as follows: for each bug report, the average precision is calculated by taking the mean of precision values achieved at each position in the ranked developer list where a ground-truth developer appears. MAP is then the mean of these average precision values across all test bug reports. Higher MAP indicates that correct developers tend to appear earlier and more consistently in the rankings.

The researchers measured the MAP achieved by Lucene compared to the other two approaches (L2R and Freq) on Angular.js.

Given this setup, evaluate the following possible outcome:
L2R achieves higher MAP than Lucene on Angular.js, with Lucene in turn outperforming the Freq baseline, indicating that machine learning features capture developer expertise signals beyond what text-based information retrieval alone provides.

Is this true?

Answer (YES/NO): NO